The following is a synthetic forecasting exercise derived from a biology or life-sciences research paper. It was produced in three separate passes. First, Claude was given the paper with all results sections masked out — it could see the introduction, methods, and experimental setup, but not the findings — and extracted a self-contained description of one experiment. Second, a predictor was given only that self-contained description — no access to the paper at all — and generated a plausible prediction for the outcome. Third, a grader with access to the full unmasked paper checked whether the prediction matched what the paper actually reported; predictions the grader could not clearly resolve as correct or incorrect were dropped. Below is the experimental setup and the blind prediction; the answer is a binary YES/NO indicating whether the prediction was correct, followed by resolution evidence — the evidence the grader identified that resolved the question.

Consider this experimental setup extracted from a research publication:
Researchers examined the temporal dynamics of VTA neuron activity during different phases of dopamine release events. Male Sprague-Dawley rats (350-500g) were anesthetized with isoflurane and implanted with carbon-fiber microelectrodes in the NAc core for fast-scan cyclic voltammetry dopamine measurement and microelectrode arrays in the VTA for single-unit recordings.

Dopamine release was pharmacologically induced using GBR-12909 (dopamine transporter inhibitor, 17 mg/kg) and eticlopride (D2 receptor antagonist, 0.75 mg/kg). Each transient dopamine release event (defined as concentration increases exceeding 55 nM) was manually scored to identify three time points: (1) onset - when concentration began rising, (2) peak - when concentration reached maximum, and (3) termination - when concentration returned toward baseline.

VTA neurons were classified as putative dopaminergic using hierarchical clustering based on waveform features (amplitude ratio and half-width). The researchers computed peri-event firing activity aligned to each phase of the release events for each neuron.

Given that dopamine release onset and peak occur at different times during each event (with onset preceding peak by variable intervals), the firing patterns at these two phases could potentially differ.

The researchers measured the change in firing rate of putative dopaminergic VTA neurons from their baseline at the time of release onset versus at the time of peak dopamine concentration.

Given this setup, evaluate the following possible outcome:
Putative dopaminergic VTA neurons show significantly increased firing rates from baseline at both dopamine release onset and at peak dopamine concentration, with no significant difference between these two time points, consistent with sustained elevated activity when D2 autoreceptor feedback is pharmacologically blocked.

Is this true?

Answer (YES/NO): NO